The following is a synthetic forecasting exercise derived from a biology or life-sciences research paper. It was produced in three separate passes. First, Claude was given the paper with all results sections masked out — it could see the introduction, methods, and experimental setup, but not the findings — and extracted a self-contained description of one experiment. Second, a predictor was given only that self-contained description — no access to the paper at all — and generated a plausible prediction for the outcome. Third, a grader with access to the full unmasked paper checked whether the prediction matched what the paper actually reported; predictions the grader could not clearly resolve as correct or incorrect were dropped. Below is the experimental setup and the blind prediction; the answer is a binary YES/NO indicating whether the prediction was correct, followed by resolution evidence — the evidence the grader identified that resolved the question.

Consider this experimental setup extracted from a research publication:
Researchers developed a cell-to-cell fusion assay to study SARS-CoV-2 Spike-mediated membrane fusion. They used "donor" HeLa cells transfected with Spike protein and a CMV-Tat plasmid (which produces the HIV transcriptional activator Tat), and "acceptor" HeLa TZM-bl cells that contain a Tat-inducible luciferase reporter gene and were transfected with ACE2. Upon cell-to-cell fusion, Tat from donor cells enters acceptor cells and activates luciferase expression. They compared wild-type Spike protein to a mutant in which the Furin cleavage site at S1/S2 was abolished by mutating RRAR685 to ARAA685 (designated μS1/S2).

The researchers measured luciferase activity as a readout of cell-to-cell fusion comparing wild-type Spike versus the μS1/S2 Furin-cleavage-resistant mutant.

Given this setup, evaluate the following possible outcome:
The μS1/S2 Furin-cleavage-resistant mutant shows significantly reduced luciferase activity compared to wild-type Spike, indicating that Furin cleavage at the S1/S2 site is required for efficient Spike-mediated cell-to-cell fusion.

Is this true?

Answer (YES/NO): YES